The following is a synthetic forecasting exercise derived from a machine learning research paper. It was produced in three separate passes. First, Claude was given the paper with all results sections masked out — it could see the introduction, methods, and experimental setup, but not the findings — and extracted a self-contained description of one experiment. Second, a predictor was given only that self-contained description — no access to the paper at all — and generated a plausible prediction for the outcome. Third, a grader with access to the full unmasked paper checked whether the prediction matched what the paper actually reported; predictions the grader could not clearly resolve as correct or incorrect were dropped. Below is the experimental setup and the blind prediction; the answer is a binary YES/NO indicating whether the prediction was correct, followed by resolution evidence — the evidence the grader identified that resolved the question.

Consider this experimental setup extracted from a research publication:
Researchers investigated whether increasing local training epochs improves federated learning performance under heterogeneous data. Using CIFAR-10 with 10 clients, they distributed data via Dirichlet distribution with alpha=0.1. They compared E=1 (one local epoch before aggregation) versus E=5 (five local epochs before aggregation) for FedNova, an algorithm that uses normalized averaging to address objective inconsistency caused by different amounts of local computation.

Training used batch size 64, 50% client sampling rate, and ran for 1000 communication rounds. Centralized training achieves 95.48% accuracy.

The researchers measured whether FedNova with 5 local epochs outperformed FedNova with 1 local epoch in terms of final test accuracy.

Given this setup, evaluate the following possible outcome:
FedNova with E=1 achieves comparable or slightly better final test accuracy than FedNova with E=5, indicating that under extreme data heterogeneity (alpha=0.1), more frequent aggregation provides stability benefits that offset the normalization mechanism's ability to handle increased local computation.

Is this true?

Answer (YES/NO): NO